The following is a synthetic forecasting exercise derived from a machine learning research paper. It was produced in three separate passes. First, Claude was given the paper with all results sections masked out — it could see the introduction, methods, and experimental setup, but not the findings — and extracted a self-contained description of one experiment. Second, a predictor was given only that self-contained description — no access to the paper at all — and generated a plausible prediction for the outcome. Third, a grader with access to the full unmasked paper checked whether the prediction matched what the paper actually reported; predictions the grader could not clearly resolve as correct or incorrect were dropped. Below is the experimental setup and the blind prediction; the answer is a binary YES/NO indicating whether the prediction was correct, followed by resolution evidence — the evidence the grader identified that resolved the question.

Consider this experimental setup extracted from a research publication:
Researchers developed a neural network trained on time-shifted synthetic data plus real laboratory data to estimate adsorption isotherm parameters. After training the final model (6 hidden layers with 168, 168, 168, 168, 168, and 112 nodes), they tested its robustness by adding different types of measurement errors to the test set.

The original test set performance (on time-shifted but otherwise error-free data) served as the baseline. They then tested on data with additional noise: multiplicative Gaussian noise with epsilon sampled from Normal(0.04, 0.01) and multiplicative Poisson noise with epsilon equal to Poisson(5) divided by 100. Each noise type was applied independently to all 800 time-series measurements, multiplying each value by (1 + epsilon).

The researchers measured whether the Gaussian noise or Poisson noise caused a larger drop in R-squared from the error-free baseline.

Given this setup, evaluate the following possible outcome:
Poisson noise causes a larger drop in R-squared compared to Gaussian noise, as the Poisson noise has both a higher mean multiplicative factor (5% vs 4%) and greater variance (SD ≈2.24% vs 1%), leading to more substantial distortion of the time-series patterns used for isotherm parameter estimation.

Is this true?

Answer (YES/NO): YES